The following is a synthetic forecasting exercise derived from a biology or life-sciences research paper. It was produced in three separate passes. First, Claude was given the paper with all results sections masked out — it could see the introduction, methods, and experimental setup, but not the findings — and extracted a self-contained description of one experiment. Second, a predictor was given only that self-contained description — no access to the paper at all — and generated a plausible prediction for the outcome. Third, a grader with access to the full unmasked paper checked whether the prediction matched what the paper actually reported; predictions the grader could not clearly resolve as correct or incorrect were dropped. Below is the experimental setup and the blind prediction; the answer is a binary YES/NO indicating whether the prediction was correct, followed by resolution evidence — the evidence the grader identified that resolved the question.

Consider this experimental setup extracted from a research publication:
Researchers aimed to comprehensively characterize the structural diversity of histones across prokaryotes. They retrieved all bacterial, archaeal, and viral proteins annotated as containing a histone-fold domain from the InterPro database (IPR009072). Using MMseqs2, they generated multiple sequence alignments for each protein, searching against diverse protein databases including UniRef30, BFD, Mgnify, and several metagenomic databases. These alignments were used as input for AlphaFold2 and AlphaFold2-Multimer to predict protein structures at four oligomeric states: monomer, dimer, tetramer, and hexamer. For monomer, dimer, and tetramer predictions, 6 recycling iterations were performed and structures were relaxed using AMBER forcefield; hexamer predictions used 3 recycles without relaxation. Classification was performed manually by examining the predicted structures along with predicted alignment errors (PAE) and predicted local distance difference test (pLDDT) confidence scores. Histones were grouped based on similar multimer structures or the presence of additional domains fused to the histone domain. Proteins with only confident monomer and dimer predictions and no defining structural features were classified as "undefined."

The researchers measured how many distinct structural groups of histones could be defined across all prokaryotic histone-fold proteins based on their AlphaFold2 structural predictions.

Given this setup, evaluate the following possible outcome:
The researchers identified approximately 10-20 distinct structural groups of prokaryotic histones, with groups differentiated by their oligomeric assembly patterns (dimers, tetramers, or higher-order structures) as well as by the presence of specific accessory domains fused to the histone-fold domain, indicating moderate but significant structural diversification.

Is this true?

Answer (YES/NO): YES